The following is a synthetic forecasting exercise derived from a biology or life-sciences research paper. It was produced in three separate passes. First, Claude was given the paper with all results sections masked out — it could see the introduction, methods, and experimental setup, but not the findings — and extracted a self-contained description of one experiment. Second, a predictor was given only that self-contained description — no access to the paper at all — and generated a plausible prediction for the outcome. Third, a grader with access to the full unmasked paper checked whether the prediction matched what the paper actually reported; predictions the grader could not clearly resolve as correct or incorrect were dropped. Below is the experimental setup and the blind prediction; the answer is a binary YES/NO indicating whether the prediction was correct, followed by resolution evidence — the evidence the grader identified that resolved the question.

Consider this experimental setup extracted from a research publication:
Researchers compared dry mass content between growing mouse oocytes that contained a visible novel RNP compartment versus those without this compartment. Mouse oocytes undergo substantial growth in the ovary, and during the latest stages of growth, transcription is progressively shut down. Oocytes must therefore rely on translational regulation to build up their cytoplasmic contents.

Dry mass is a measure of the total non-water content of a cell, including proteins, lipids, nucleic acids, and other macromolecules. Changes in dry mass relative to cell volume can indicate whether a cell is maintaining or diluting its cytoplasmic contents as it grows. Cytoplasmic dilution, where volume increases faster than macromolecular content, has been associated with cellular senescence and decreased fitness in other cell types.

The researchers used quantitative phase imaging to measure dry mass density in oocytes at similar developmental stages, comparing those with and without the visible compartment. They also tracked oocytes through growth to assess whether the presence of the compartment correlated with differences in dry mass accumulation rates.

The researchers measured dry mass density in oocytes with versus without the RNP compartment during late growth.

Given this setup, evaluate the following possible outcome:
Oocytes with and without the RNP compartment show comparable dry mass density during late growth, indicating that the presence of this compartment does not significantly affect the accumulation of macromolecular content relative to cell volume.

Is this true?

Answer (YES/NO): NO